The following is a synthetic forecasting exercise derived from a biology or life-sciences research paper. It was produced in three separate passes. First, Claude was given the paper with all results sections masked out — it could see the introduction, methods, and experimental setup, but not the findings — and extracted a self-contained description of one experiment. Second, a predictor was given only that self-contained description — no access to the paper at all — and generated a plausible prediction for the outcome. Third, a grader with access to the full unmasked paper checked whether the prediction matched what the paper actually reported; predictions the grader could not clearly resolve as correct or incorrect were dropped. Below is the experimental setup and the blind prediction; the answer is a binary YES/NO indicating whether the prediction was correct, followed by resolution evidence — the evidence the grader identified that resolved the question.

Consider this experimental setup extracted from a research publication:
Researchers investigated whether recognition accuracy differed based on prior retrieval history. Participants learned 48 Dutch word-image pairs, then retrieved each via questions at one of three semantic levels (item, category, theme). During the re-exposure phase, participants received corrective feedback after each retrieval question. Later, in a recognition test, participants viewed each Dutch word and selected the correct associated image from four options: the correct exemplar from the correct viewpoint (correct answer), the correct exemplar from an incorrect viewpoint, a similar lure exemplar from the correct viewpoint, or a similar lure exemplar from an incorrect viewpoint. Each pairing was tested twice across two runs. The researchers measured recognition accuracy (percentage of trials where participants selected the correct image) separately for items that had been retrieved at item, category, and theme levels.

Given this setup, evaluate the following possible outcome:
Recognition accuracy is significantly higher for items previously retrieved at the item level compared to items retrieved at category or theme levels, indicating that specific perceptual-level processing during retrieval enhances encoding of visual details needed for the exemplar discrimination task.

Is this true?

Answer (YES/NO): NO